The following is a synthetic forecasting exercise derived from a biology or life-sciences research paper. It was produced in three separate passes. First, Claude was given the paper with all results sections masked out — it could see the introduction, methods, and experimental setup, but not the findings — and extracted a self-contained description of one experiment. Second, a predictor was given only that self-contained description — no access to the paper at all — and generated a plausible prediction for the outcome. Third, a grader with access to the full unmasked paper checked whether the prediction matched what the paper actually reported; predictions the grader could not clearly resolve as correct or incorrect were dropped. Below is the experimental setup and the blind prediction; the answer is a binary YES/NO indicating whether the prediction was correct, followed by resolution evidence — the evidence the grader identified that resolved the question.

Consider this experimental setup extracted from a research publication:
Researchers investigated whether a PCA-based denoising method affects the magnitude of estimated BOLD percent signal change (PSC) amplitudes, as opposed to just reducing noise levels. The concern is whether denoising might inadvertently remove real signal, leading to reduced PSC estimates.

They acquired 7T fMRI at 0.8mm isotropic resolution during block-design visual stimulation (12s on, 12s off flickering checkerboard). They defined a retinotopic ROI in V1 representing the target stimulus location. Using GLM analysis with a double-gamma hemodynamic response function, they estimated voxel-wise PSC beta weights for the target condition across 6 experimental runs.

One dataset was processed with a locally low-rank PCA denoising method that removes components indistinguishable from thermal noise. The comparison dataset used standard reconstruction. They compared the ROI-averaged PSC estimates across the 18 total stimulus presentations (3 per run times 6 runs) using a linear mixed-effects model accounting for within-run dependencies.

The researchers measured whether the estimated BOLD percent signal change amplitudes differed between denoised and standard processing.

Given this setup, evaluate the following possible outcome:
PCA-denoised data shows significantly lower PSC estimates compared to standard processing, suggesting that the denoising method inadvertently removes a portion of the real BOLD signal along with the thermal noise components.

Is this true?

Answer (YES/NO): NO